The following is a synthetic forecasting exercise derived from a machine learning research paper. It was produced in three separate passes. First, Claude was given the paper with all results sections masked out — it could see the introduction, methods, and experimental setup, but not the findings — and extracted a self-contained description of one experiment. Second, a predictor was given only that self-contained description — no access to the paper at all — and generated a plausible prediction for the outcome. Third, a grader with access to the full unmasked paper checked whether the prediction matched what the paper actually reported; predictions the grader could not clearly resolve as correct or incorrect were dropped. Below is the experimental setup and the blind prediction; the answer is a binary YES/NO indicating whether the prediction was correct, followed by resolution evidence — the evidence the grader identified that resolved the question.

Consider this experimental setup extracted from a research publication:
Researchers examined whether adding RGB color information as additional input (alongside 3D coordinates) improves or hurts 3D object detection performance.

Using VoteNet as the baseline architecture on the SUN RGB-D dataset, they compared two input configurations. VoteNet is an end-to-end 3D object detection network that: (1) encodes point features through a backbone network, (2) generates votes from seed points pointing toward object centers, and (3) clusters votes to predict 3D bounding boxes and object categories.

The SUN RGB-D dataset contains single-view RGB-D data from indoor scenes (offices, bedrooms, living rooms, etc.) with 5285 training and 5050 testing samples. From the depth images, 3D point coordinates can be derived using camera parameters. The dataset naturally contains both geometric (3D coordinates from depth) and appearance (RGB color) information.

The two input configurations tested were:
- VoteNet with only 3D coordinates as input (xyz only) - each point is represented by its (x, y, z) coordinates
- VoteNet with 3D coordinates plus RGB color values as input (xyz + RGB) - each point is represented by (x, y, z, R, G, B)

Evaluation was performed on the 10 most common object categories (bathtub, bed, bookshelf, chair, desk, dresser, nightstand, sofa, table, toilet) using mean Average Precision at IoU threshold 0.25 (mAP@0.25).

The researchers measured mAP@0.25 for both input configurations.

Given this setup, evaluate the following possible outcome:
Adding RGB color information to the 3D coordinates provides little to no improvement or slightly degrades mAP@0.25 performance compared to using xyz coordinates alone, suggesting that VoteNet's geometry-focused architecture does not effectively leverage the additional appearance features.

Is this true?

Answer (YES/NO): YES